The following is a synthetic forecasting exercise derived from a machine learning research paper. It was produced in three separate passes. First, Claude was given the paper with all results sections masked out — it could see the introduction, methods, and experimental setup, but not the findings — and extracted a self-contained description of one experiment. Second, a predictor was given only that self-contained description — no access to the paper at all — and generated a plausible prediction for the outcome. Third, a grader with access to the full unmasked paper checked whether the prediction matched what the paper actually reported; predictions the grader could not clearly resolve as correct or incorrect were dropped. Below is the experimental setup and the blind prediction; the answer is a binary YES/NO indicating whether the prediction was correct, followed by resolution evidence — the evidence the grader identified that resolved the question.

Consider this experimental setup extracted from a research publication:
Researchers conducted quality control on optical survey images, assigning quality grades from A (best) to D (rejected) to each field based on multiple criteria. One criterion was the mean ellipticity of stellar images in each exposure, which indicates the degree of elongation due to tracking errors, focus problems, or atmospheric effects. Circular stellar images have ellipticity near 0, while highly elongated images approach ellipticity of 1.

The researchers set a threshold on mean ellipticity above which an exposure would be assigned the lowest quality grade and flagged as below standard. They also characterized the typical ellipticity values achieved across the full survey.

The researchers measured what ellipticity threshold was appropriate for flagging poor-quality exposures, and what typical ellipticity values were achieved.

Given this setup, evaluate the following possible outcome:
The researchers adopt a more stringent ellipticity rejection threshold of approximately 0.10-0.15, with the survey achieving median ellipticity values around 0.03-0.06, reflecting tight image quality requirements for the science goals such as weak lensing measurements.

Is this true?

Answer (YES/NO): NO